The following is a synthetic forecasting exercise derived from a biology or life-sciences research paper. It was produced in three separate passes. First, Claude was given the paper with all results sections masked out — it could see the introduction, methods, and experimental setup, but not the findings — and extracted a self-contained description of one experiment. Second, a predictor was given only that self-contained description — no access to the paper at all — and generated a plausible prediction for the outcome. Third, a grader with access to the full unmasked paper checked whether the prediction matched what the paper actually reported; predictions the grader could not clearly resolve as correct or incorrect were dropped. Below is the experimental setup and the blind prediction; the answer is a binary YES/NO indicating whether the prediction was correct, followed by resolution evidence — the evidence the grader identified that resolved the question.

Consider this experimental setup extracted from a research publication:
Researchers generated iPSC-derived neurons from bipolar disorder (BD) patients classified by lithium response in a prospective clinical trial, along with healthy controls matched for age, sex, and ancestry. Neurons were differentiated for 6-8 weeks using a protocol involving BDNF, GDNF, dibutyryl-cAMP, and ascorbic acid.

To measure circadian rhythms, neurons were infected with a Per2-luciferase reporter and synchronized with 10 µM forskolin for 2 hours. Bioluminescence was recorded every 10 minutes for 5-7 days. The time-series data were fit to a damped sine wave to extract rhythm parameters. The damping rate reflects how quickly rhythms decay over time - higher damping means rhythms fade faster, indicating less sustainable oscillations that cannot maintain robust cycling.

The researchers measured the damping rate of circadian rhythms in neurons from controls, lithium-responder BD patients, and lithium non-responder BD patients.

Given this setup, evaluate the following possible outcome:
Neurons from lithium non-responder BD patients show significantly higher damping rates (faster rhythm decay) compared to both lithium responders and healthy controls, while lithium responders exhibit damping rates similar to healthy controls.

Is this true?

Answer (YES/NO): NO